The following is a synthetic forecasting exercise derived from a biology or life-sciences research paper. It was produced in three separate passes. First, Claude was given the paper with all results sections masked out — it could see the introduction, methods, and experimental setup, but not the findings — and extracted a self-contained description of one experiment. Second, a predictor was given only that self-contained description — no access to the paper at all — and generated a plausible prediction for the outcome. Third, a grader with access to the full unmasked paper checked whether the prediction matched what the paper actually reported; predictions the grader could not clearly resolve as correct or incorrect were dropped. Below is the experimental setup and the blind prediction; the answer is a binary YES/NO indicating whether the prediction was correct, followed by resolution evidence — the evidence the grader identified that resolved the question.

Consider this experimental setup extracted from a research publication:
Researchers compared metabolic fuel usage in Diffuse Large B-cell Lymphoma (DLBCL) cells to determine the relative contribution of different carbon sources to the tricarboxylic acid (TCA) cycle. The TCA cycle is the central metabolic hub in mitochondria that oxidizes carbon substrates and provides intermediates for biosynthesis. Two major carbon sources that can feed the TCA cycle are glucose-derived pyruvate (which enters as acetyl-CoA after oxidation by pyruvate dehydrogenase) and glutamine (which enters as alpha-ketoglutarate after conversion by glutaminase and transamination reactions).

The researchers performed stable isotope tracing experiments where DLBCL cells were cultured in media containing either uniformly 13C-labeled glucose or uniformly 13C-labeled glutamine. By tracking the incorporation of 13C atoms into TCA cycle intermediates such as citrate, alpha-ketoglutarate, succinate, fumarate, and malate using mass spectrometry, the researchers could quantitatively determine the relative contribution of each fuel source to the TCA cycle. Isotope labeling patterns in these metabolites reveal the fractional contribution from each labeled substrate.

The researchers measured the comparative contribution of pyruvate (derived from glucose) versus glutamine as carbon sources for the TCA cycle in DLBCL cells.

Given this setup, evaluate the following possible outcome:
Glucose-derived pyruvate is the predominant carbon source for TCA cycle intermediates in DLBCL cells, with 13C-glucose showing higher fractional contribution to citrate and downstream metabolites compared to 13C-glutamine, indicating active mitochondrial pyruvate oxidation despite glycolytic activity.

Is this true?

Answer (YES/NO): NO